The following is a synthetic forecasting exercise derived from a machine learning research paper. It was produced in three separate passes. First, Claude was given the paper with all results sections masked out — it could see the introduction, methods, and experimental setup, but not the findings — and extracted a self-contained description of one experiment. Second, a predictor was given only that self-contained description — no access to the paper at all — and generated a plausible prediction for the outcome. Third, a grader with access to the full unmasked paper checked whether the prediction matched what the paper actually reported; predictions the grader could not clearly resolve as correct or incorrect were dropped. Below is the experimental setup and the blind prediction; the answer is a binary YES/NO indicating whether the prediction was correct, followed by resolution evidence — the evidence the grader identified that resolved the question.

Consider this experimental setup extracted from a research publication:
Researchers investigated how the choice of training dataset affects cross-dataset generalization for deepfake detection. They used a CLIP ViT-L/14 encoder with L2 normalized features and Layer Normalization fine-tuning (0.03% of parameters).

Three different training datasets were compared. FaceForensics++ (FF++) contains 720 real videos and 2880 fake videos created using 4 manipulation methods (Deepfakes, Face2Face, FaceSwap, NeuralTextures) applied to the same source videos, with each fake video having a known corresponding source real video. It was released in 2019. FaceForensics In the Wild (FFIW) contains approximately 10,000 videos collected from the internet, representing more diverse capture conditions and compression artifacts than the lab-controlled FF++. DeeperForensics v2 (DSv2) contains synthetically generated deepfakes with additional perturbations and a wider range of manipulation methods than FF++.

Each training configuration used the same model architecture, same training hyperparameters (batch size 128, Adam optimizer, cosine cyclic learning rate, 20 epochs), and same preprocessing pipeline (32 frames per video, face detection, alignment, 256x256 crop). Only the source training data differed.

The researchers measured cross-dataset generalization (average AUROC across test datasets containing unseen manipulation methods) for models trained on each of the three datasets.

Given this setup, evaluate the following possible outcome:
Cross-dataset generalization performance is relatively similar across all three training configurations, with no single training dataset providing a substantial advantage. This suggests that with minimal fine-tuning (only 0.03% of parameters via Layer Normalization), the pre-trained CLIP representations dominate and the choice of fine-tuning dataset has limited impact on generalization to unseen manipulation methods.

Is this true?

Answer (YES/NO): NO